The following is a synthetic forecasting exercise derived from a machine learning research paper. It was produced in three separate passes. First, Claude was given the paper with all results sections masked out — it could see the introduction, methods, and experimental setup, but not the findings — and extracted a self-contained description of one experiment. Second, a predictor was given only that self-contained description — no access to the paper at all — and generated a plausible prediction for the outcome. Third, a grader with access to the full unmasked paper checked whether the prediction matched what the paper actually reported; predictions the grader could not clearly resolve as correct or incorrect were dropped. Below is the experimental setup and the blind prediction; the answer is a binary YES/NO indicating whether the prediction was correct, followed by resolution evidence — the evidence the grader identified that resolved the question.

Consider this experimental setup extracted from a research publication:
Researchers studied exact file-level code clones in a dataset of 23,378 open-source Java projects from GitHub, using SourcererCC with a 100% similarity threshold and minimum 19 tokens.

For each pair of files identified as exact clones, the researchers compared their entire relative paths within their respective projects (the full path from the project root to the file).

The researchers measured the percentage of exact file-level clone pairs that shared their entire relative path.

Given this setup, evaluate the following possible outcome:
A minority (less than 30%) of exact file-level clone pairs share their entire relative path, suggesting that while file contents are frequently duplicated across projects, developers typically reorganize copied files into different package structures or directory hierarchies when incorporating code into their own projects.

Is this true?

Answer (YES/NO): YES